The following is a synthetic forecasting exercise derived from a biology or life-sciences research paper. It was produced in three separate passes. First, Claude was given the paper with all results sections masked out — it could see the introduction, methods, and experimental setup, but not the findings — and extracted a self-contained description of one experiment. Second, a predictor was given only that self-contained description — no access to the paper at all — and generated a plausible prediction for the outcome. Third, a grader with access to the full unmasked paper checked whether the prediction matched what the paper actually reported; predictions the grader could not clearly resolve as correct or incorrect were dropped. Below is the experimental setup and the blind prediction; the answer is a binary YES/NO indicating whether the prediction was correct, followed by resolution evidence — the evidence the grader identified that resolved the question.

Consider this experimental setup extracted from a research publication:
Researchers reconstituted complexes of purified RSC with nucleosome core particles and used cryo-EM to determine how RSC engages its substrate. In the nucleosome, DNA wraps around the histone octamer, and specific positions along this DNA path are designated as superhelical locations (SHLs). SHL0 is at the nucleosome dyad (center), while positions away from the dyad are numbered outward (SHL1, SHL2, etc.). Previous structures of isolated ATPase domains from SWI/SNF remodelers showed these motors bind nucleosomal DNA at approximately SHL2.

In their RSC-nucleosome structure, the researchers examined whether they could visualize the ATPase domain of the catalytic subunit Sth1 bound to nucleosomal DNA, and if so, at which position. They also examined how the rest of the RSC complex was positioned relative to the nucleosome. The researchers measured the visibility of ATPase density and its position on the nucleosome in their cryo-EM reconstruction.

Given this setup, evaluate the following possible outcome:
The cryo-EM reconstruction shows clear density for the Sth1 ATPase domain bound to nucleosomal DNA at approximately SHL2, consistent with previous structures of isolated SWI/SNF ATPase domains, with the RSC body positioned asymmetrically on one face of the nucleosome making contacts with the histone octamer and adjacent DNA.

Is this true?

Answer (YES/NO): NO